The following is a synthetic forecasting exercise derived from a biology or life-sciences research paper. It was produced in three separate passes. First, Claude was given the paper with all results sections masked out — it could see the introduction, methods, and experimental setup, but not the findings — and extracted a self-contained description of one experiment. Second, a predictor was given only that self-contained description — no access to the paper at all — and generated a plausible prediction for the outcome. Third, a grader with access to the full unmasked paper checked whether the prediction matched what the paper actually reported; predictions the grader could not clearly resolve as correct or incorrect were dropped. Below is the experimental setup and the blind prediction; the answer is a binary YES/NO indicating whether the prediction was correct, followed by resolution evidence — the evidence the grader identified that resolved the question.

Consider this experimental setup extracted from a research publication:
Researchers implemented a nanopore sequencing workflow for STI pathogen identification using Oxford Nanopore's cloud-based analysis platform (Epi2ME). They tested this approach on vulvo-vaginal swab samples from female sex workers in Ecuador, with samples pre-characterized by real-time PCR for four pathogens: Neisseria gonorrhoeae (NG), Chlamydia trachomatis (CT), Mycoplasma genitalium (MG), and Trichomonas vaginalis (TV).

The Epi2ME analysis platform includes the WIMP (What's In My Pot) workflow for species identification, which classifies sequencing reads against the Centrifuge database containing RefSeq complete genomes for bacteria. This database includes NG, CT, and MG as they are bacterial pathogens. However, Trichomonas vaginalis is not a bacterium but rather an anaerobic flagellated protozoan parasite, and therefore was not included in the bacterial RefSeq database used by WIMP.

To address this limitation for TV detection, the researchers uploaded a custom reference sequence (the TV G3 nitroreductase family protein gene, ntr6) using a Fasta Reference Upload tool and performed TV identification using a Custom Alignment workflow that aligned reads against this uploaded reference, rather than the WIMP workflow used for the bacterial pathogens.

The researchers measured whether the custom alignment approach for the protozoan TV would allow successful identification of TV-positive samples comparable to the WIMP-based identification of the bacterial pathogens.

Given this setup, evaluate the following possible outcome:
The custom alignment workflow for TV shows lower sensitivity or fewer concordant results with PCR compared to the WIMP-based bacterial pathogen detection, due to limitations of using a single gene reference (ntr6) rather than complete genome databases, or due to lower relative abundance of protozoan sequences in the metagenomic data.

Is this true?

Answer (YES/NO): YES